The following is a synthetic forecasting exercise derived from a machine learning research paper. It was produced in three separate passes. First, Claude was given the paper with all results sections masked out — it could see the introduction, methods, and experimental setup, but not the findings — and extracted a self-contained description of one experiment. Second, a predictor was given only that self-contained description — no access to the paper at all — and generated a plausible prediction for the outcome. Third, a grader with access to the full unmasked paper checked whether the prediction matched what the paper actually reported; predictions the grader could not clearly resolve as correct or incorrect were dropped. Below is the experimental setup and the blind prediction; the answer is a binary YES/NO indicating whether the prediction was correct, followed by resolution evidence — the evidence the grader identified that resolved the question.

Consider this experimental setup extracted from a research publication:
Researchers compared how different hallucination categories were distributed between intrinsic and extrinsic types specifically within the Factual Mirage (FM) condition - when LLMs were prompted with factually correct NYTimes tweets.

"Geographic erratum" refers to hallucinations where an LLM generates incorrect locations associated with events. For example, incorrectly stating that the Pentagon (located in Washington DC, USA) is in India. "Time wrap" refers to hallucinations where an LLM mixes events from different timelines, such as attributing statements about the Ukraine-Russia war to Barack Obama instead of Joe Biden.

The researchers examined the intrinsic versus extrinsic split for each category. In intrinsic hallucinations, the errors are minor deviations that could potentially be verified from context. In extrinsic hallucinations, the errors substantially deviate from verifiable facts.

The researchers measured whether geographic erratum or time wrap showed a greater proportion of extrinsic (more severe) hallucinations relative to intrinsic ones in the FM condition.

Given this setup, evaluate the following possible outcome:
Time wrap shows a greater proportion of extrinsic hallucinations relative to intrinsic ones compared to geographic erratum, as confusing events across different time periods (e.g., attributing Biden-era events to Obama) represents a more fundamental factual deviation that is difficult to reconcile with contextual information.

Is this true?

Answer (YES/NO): YES